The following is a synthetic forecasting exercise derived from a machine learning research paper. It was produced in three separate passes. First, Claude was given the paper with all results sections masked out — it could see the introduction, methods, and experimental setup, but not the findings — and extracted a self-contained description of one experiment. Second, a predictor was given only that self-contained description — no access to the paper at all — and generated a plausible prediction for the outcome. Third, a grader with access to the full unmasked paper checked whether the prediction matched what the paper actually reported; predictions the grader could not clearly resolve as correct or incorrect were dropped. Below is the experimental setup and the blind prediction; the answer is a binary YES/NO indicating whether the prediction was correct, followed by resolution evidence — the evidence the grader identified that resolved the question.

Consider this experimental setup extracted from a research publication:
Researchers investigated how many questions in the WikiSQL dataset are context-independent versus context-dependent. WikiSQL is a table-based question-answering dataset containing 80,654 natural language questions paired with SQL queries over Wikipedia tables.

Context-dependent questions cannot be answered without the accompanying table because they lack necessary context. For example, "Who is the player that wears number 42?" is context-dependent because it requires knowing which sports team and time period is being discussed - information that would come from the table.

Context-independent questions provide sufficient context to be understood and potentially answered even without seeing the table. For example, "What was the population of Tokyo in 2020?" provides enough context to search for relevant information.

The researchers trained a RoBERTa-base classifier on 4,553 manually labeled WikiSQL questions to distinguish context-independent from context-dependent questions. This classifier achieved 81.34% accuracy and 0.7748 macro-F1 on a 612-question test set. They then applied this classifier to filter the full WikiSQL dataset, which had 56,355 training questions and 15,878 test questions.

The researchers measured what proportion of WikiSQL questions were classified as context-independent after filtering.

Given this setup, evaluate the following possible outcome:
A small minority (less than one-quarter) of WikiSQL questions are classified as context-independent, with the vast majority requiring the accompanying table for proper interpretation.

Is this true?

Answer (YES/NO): YES